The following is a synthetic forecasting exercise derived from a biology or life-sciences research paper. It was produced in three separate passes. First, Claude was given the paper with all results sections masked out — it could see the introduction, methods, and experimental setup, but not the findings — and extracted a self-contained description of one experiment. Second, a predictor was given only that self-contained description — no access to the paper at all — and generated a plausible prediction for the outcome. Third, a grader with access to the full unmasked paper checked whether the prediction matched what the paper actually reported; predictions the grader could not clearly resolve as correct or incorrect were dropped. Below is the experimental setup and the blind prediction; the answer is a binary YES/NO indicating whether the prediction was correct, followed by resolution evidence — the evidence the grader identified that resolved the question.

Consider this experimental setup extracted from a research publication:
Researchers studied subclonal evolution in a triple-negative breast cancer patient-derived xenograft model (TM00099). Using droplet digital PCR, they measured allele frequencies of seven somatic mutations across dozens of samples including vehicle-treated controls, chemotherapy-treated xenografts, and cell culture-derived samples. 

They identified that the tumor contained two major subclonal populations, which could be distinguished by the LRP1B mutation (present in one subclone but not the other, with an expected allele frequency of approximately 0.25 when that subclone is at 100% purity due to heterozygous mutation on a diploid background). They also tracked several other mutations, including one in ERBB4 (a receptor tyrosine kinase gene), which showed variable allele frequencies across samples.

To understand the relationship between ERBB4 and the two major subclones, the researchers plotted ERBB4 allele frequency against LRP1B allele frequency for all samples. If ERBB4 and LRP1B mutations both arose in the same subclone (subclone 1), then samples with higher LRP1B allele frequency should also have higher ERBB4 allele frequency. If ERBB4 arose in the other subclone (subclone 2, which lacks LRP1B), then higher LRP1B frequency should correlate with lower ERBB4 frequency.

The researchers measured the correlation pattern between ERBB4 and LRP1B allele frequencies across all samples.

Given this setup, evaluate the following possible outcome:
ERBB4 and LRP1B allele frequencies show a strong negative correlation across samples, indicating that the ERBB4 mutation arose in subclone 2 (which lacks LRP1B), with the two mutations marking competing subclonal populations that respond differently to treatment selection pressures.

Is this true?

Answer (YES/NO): NO